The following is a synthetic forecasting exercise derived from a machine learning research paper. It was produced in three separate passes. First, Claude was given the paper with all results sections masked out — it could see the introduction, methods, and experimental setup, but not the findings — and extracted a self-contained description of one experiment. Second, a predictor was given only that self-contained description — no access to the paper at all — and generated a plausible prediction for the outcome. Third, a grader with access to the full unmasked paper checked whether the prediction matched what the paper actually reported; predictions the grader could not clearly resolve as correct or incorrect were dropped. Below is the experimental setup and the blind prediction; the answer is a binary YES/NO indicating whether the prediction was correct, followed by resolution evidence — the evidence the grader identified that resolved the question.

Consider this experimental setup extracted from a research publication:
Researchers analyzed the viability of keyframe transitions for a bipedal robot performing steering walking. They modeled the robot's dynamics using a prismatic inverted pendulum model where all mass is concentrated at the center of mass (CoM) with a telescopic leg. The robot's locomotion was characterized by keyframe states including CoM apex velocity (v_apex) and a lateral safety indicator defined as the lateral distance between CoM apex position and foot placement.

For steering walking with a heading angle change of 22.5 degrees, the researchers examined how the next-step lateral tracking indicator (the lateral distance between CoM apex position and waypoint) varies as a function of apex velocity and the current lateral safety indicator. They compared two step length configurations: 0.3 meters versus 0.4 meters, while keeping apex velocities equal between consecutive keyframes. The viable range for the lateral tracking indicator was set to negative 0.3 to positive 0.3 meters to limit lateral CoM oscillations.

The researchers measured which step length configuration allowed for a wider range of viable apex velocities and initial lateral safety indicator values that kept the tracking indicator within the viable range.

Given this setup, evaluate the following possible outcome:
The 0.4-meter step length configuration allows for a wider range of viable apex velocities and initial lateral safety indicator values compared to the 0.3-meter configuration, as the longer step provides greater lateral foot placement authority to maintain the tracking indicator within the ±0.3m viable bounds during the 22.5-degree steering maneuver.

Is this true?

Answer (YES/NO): NO